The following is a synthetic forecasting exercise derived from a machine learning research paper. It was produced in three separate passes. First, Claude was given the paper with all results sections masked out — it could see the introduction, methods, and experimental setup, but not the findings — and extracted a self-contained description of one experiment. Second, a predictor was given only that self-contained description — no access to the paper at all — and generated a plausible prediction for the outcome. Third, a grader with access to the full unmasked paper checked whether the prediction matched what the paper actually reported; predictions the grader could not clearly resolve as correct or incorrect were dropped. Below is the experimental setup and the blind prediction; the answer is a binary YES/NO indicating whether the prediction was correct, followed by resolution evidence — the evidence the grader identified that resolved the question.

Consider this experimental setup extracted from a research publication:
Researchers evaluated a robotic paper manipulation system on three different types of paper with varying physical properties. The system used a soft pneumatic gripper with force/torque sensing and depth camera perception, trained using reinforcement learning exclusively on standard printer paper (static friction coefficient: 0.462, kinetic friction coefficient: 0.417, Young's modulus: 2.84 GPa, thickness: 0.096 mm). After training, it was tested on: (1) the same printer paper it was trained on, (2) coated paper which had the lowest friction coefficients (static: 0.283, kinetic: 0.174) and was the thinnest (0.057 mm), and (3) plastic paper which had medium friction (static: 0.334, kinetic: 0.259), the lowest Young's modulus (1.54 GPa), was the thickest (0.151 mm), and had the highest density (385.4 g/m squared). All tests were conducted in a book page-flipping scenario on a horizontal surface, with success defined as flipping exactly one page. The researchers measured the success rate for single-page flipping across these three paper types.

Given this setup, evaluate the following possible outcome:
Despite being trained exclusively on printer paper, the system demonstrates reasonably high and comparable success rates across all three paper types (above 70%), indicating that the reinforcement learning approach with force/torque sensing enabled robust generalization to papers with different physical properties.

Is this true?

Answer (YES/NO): YES